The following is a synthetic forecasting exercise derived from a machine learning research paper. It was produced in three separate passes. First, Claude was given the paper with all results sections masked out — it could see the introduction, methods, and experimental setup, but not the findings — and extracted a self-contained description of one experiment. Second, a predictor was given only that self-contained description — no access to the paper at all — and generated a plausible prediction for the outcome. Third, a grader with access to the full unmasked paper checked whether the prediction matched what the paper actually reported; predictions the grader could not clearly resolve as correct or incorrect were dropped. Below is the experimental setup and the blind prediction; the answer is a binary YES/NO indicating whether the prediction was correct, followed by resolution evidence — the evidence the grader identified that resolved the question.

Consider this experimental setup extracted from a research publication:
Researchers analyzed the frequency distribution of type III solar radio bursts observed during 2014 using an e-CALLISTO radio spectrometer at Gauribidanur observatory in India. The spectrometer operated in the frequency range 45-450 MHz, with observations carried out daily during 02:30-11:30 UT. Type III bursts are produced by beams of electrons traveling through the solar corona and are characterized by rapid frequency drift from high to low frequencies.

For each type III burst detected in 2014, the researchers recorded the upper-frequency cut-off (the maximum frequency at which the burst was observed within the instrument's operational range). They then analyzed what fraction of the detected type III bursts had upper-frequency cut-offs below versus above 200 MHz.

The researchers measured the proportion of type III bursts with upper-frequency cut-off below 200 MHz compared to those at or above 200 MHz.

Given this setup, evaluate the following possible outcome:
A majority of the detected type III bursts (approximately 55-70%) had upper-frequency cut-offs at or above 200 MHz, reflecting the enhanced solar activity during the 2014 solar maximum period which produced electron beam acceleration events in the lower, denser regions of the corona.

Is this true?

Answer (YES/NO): NO